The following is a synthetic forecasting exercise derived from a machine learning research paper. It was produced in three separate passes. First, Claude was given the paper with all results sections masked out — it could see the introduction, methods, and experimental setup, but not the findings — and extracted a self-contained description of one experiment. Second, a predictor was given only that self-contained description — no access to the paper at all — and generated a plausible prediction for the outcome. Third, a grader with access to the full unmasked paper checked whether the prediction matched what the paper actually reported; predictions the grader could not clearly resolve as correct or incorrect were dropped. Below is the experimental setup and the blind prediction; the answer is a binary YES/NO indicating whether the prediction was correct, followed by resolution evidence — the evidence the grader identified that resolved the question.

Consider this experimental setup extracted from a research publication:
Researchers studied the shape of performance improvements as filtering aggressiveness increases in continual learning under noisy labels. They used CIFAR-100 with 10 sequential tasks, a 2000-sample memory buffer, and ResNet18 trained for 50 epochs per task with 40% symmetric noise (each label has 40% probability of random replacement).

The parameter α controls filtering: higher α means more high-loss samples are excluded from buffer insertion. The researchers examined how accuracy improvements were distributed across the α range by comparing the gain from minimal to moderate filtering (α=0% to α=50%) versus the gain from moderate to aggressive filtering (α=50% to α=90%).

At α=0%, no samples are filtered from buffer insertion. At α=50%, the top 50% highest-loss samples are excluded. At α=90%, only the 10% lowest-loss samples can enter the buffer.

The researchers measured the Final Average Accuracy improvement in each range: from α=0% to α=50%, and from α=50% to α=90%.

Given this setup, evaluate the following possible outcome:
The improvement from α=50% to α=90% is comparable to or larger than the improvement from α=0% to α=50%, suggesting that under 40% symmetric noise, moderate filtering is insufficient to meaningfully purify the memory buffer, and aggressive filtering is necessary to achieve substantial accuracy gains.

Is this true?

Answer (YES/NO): NO